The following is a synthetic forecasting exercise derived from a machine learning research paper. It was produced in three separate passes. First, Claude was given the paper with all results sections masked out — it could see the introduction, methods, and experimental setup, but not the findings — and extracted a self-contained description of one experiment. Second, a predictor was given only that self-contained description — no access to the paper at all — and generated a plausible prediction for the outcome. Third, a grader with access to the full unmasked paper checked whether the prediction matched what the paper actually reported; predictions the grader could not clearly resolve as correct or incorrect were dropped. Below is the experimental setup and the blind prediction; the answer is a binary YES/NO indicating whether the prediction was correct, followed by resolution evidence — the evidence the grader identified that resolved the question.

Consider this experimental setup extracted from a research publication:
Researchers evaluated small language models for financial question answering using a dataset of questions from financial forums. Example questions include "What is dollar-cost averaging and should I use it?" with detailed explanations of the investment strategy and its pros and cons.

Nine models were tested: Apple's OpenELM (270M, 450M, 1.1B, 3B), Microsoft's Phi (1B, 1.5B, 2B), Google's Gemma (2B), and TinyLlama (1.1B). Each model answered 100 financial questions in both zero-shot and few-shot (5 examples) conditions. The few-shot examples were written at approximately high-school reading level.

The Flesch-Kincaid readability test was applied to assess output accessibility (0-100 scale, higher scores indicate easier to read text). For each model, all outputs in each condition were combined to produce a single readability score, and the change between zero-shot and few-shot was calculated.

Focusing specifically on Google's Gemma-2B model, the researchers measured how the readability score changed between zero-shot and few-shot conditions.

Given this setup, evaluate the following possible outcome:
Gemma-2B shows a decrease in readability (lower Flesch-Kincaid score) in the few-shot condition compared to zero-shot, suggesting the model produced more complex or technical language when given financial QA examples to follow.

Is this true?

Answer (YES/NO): YES